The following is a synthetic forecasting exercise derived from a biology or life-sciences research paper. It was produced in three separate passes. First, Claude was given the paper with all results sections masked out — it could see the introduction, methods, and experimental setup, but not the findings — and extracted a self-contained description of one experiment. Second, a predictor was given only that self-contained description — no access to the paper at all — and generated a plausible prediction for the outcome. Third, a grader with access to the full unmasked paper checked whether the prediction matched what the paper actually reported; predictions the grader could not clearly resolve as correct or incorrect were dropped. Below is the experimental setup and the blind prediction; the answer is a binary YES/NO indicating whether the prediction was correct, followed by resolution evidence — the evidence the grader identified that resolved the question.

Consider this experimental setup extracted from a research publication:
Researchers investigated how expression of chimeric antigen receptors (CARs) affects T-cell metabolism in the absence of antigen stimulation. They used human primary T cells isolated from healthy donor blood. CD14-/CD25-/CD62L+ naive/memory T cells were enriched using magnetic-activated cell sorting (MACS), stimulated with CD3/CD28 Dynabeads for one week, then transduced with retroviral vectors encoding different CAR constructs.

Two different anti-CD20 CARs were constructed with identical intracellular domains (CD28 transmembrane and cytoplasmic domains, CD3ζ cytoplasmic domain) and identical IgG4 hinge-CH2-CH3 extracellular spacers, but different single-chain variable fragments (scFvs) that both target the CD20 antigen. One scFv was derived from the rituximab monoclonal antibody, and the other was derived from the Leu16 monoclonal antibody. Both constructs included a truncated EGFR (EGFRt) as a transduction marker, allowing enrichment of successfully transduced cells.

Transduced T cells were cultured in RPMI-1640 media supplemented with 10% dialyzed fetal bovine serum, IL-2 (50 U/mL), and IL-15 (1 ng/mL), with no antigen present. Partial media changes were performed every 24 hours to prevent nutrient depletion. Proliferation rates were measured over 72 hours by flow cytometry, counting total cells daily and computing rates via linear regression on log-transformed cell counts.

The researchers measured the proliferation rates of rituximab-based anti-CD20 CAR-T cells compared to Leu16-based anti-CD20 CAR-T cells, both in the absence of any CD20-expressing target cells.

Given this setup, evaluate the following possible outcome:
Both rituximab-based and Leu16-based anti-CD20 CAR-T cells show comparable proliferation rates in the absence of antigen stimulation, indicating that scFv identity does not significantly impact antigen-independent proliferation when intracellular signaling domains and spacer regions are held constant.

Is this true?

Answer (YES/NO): NO